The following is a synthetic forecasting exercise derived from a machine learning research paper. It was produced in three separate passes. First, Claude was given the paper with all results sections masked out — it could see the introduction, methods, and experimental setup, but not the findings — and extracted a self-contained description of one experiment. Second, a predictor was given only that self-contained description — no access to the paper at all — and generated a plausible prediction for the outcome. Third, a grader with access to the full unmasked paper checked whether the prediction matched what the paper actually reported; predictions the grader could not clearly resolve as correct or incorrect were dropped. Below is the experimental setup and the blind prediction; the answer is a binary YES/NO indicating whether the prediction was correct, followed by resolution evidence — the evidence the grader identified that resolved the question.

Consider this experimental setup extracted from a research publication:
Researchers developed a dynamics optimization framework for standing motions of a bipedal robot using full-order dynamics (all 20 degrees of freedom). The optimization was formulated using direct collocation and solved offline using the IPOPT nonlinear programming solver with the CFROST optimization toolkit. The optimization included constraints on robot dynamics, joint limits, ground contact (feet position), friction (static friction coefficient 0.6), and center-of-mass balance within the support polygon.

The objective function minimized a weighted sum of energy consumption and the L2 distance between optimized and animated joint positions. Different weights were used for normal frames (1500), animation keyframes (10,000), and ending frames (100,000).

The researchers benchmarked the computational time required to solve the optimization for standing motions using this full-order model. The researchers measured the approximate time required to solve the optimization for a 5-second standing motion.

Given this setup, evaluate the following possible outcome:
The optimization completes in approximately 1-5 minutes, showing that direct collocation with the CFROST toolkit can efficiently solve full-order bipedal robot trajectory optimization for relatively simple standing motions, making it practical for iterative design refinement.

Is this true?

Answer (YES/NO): NO